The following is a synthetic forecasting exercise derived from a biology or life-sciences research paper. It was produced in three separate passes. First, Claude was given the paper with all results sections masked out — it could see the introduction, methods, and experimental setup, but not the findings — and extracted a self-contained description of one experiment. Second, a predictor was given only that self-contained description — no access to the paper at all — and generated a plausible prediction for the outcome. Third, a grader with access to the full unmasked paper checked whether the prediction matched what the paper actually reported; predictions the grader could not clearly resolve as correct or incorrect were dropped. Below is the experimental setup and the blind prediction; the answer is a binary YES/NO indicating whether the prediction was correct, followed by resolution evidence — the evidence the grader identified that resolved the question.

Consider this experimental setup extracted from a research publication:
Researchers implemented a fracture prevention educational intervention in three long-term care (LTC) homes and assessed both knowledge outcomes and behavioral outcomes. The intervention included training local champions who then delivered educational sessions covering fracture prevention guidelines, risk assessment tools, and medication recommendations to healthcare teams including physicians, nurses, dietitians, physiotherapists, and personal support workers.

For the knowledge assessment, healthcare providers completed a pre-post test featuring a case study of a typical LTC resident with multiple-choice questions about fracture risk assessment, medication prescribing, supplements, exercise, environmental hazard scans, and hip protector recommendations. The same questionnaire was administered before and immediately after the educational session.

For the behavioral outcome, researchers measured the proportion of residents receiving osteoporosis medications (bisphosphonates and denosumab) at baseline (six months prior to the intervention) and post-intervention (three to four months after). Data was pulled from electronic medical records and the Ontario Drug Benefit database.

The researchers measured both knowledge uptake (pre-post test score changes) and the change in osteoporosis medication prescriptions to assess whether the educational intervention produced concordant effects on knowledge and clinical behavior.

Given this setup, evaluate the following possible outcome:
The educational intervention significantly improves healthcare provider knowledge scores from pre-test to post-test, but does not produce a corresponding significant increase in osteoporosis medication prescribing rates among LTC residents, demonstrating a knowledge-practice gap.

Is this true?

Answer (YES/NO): NO